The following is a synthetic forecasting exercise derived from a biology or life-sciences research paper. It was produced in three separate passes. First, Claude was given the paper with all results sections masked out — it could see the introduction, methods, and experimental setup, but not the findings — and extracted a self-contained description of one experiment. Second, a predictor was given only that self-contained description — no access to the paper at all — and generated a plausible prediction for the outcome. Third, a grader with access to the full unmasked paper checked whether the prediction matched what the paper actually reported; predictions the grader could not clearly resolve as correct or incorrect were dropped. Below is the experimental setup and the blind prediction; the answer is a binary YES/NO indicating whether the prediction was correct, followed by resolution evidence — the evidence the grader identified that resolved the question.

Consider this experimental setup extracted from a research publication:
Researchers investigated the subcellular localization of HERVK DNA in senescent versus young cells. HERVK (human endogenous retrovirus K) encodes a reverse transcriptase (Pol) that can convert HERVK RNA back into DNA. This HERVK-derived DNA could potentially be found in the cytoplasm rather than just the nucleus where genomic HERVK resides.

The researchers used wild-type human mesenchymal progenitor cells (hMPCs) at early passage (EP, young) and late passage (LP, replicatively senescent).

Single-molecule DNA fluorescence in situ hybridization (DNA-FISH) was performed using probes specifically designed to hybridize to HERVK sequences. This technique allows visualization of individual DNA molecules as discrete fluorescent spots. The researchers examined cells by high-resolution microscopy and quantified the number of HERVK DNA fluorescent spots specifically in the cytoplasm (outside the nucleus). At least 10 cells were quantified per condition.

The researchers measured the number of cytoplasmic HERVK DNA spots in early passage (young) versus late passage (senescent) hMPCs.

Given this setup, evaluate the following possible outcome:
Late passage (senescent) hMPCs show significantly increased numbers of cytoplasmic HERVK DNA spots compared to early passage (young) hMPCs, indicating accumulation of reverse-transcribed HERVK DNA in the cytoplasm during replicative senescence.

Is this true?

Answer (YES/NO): YES